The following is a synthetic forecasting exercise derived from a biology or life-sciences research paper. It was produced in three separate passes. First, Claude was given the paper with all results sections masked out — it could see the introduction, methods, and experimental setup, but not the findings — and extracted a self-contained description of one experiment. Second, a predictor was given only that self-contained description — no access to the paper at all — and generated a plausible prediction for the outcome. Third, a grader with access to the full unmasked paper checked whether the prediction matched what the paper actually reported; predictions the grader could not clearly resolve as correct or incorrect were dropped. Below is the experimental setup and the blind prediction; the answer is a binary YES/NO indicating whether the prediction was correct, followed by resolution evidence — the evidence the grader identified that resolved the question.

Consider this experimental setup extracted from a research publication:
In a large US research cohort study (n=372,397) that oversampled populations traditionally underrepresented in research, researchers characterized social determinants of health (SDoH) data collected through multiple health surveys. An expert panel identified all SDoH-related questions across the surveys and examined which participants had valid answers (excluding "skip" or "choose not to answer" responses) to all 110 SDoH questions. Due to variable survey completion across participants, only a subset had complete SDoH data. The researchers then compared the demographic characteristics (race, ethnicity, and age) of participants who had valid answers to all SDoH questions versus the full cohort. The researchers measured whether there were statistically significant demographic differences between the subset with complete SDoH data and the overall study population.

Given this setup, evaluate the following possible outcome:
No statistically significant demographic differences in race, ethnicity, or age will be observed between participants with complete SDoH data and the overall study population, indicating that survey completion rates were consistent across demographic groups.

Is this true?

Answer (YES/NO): NO